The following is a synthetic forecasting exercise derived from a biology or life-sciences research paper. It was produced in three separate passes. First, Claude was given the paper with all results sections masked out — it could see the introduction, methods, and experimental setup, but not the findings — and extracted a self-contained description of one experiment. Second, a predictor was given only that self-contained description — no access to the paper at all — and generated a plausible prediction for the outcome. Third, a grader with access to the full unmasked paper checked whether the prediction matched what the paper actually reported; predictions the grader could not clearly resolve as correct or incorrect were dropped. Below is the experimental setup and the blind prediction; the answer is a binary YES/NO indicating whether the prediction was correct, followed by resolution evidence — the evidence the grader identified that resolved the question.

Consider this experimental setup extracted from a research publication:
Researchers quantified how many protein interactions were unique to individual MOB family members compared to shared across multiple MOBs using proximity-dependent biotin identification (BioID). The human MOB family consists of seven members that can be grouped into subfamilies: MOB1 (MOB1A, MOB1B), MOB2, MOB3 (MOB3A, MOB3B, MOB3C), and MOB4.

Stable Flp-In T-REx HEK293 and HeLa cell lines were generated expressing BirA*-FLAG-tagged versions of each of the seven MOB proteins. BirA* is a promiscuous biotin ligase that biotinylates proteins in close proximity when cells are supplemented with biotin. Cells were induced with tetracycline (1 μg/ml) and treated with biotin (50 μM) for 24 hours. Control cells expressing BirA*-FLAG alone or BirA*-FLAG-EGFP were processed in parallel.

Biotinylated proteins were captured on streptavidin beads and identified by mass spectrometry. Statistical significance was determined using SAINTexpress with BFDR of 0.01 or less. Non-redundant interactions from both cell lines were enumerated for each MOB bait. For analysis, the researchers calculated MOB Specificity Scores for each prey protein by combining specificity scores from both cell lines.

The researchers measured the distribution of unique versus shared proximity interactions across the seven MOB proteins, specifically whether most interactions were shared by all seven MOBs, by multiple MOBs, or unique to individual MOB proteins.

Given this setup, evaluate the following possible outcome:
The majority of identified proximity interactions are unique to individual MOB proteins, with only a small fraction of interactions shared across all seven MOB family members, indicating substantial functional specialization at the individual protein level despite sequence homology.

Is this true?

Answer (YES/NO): YES